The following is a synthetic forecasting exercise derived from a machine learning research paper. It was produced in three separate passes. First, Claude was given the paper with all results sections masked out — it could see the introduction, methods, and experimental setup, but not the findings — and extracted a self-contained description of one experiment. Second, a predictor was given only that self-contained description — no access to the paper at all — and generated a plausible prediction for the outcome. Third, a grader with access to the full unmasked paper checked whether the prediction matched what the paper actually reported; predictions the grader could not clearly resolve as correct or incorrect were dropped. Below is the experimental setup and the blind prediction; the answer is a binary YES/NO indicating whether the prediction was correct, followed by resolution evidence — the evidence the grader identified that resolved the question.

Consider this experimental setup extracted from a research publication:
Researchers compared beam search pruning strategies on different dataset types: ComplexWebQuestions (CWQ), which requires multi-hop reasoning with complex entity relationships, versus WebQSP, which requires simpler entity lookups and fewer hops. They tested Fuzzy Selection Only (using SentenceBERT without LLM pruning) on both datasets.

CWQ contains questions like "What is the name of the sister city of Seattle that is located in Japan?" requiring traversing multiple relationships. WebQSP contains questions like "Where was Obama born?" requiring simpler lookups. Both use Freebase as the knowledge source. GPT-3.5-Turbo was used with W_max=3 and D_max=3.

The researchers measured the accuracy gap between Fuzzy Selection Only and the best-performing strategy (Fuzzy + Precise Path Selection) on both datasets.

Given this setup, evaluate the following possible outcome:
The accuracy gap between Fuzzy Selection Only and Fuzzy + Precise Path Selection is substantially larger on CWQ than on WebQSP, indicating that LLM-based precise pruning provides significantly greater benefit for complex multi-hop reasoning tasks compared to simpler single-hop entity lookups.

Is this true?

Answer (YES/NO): YES